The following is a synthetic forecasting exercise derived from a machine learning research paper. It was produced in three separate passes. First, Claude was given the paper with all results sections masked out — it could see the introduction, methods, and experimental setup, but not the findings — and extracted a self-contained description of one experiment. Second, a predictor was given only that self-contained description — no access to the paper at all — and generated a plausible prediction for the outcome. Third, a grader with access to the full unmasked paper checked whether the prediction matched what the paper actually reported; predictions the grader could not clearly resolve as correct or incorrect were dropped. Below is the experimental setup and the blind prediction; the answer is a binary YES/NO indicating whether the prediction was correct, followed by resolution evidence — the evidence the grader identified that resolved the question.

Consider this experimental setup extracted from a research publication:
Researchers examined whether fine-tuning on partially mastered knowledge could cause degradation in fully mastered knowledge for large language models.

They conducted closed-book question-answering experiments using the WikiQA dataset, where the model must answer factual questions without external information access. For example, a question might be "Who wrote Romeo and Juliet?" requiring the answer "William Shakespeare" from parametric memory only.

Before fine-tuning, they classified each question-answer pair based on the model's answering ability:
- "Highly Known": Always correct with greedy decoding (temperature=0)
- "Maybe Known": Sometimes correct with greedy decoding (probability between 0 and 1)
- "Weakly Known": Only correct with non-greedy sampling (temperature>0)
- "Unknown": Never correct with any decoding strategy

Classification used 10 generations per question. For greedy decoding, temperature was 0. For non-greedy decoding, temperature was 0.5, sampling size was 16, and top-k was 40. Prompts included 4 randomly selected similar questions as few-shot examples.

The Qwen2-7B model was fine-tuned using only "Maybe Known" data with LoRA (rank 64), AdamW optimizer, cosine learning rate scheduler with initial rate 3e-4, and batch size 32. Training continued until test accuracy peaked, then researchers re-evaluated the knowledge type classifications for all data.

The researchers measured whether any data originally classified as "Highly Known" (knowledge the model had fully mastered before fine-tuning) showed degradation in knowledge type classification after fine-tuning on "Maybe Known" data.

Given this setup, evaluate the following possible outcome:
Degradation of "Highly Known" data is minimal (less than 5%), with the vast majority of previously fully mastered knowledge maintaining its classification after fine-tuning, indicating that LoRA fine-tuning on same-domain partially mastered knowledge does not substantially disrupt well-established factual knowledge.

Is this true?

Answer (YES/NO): NO